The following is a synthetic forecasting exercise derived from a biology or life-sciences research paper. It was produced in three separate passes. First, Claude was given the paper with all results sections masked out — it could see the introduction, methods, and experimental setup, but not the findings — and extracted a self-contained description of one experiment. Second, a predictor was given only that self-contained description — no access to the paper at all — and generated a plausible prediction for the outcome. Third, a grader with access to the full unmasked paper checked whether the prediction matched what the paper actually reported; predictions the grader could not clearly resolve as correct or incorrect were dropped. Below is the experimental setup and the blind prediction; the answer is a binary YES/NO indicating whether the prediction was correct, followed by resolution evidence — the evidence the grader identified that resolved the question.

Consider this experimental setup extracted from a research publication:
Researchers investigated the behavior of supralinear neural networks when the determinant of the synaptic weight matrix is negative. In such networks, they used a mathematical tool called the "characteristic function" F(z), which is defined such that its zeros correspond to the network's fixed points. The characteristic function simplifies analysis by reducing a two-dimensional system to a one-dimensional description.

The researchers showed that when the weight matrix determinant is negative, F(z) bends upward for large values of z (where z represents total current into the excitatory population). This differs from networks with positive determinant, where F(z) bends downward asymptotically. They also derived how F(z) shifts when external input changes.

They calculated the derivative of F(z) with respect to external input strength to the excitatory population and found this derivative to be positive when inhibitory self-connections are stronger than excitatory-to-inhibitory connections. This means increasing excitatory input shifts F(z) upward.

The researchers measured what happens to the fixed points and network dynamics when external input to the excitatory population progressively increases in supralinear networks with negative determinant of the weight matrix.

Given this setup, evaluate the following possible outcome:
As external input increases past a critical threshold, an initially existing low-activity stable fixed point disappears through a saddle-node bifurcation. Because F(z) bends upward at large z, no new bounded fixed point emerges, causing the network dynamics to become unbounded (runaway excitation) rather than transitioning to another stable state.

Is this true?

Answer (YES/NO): YES